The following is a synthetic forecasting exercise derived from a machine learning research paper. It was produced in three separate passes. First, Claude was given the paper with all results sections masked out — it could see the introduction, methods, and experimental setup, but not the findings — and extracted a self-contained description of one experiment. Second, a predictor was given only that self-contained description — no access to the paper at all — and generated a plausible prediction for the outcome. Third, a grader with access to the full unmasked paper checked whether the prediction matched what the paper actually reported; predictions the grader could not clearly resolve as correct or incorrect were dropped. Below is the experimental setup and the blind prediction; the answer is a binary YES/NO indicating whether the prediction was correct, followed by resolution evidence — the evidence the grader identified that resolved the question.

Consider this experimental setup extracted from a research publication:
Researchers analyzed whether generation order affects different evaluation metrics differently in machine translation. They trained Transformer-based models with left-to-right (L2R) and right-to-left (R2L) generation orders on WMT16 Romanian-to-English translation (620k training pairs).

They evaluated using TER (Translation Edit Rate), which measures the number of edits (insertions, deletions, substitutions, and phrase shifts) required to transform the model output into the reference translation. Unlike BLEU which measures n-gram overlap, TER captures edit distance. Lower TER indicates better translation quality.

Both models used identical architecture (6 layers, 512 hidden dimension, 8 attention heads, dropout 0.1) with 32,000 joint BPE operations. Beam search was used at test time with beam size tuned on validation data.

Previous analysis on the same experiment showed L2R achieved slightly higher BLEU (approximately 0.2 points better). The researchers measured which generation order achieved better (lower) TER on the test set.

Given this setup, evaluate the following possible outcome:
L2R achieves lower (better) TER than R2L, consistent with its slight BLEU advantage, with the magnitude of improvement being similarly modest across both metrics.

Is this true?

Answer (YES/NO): NO